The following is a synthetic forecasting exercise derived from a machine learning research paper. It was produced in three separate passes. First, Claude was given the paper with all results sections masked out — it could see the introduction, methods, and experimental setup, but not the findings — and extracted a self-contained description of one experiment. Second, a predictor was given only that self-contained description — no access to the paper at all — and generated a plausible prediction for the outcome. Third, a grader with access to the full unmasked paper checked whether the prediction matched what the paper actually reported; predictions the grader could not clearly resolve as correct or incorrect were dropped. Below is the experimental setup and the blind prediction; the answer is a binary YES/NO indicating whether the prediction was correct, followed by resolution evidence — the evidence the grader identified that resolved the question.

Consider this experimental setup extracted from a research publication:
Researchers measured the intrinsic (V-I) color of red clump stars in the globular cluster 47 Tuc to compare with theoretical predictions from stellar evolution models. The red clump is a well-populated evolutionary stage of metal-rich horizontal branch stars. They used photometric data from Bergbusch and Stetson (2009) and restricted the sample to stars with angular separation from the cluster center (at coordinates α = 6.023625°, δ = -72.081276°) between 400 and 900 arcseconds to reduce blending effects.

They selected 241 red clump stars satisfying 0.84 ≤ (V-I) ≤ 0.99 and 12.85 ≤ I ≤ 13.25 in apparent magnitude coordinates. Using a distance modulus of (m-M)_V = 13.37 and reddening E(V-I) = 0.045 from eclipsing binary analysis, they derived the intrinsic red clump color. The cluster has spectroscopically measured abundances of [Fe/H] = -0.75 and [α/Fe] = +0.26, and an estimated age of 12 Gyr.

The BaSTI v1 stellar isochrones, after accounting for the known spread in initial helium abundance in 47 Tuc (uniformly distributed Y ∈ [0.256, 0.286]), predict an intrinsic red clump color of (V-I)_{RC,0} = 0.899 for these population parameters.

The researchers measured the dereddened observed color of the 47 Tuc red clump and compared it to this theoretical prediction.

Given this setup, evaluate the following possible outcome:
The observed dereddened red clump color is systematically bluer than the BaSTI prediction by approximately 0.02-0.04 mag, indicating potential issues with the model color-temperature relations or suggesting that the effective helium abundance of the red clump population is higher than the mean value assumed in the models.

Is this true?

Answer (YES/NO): YES